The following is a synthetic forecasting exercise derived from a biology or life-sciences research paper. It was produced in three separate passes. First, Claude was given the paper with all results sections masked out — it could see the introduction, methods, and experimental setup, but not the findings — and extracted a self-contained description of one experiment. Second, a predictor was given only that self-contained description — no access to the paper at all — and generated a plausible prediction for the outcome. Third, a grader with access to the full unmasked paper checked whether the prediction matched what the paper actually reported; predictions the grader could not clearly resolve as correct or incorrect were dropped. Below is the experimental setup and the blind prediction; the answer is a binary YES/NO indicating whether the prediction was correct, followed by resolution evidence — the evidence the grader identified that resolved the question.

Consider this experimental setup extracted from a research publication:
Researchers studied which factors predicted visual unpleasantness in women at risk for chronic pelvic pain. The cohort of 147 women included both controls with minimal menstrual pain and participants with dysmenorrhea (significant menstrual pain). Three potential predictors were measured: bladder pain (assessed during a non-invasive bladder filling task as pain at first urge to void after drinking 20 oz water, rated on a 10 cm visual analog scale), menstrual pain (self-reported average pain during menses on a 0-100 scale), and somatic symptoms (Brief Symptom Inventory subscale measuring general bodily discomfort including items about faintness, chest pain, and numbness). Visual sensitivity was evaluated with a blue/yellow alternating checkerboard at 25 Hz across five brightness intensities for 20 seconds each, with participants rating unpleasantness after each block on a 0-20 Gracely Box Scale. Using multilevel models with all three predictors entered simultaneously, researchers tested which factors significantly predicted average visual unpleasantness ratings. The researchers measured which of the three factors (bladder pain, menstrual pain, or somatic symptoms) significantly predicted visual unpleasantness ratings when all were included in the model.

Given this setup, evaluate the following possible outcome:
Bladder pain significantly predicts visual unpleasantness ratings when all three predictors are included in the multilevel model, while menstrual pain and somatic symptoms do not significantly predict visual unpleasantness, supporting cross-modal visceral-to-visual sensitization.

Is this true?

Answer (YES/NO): YES